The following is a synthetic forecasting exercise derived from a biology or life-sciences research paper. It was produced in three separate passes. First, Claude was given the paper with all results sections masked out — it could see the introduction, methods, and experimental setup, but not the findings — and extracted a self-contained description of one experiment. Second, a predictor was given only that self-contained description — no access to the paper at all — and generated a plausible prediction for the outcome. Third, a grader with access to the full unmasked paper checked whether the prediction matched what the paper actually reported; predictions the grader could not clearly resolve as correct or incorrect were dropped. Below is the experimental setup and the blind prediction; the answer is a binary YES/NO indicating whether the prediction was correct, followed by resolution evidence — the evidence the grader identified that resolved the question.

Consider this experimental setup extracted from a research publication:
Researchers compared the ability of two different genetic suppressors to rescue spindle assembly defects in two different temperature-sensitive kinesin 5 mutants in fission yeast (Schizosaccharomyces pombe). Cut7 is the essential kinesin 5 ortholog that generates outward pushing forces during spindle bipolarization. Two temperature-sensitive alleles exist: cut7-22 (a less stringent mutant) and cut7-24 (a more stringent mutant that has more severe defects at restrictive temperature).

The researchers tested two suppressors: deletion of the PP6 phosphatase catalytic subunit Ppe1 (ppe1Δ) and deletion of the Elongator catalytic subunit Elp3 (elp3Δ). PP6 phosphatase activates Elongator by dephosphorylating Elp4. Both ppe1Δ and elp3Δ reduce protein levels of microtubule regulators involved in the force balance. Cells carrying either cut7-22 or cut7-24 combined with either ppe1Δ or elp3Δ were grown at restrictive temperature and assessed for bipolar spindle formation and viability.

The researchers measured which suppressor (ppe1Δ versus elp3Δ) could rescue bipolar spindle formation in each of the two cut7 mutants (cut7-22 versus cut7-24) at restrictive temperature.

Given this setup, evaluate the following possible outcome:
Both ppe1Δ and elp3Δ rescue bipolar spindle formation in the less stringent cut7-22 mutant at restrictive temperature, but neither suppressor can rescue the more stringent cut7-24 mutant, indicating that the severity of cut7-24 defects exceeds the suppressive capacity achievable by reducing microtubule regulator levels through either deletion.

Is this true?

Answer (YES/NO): NO